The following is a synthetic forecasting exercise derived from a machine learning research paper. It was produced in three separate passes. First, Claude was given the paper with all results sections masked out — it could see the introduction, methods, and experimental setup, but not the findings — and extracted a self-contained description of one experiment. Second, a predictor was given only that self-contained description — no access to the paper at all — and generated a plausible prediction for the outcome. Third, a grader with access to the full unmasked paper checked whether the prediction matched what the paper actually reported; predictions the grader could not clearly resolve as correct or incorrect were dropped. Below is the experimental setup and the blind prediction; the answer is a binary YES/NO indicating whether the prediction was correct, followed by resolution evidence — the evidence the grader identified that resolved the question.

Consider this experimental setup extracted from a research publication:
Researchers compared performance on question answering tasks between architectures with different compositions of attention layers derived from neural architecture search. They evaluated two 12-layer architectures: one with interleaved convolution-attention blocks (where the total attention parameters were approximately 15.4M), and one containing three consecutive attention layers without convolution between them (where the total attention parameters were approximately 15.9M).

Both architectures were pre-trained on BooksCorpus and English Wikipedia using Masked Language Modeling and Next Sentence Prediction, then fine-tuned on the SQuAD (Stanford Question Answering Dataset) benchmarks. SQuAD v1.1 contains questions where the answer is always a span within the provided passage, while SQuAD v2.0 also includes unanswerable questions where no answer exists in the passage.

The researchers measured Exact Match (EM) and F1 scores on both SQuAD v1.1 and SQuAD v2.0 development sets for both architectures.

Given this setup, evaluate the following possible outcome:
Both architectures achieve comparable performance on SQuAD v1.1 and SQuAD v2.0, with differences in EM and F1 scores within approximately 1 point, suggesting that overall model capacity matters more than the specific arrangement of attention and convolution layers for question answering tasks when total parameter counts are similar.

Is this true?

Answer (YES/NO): YES